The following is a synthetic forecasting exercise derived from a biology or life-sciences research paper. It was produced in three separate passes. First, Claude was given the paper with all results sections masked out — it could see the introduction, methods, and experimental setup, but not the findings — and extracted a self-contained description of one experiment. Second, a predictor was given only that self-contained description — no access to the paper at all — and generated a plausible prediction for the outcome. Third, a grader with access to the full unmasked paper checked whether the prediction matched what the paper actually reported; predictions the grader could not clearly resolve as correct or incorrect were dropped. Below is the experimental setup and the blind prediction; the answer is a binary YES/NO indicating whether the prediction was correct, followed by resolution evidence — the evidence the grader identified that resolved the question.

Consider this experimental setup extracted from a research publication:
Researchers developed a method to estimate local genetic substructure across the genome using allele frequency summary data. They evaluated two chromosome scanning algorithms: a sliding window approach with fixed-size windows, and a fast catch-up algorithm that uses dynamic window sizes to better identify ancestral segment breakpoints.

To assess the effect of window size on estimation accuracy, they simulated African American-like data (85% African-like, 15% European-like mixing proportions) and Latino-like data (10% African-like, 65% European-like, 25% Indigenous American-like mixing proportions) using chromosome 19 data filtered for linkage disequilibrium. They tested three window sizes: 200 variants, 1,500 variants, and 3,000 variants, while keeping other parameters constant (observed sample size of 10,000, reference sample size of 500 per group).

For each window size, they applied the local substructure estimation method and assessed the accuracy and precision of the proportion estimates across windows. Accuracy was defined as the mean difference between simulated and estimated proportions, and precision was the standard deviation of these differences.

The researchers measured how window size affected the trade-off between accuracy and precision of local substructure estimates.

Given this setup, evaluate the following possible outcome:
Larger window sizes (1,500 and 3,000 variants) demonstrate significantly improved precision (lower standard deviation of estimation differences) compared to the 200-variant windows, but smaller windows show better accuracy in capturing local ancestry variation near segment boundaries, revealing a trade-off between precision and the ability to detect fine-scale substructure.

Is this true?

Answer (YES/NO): NO